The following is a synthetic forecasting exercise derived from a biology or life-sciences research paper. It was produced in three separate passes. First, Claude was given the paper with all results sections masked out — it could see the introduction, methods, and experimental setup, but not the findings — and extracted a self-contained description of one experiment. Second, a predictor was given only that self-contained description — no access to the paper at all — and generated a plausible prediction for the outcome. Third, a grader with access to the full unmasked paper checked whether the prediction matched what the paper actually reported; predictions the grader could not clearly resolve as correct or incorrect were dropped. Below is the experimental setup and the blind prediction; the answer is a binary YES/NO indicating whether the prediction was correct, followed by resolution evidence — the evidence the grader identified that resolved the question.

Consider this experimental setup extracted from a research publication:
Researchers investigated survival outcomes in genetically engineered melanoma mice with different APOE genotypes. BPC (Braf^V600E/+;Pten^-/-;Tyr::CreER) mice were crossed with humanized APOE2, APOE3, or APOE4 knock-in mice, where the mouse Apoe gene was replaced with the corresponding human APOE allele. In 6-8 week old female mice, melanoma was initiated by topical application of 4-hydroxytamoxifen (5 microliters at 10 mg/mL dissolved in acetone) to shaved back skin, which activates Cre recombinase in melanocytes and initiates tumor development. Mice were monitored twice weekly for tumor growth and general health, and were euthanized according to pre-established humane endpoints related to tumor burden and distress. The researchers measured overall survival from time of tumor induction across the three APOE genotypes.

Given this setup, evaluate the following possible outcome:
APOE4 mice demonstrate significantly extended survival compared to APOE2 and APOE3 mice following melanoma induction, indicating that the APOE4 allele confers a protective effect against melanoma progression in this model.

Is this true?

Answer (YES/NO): YES